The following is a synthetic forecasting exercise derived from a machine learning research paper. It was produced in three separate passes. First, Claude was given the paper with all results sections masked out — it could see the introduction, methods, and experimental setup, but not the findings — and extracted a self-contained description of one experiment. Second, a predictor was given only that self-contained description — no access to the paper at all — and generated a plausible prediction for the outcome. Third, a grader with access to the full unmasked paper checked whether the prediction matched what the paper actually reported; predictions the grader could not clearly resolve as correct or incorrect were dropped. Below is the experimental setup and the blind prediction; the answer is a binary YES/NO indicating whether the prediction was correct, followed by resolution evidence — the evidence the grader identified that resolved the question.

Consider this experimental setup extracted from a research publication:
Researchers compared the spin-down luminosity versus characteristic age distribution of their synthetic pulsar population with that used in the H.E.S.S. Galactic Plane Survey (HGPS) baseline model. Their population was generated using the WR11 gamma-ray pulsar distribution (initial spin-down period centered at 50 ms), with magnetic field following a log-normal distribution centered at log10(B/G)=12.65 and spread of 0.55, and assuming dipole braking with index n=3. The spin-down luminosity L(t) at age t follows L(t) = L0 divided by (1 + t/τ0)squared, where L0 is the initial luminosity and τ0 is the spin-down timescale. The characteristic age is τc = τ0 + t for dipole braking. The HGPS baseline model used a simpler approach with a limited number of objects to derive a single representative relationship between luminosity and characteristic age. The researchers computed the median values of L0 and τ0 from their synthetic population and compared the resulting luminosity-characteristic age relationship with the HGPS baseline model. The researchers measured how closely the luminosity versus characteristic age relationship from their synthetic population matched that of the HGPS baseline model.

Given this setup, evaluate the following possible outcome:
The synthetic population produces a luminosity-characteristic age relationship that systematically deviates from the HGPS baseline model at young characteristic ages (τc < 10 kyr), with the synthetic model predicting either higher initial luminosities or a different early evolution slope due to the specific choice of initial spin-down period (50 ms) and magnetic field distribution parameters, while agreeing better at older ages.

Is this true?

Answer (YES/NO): NO